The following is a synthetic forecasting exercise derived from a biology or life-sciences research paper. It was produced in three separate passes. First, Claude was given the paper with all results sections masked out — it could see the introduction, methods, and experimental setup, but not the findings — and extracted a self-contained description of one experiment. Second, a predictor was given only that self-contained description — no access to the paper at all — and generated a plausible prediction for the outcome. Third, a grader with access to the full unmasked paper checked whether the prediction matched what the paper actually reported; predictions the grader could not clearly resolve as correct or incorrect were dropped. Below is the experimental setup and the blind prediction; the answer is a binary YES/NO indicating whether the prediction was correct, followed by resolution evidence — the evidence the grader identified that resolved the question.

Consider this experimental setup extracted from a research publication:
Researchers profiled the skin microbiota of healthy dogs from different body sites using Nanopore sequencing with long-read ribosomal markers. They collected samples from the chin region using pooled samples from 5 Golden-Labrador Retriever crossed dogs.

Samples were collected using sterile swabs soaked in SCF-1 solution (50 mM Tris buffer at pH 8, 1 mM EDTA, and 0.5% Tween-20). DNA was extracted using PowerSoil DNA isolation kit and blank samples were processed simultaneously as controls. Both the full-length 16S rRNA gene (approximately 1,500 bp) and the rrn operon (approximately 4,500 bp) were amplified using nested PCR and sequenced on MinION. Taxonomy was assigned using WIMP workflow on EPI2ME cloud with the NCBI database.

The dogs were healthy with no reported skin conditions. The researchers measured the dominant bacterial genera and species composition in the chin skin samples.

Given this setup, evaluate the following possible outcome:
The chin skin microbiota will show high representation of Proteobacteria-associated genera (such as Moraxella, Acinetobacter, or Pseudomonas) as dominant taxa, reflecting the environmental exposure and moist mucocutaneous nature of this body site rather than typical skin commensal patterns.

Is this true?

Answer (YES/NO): YES